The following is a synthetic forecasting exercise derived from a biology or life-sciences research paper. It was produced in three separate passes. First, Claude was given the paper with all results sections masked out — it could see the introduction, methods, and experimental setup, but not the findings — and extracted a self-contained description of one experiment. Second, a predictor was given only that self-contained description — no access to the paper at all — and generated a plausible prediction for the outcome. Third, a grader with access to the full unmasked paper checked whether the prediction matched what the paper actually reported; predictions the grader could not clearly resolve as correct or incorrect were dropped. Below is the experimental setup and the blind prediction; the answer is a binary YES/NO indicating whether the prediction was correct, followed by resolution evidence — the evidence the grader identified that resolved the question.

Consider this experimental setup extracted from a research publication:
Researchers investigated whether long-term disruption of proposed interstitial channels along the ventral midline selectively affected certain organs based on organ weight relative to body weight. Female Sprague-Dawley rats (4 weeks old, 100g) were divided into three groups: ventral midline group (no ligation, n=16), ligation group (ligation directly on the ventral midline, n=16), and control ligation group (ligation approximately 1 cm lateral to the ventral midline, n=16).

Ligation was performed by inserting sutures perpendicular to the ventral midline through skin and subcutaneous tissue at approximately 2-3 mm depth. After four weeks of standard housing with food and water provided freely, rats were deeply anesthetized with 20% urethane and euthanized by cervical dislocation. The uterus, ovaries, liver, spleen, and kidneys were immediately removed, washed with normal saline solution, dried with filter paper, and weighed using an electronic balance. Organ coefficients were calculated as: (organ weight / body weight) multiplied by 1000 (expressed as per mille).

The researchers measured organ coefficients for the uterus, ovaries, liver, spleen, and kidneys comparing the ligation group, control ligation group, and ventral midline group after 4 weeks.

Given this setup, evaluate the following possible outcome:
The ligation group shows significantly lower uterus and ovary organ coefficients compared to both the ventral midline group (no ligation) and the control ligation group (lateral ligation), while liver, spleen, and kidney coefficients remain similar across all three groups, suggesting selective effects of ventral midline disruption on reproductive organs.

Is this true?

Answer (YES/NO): NO